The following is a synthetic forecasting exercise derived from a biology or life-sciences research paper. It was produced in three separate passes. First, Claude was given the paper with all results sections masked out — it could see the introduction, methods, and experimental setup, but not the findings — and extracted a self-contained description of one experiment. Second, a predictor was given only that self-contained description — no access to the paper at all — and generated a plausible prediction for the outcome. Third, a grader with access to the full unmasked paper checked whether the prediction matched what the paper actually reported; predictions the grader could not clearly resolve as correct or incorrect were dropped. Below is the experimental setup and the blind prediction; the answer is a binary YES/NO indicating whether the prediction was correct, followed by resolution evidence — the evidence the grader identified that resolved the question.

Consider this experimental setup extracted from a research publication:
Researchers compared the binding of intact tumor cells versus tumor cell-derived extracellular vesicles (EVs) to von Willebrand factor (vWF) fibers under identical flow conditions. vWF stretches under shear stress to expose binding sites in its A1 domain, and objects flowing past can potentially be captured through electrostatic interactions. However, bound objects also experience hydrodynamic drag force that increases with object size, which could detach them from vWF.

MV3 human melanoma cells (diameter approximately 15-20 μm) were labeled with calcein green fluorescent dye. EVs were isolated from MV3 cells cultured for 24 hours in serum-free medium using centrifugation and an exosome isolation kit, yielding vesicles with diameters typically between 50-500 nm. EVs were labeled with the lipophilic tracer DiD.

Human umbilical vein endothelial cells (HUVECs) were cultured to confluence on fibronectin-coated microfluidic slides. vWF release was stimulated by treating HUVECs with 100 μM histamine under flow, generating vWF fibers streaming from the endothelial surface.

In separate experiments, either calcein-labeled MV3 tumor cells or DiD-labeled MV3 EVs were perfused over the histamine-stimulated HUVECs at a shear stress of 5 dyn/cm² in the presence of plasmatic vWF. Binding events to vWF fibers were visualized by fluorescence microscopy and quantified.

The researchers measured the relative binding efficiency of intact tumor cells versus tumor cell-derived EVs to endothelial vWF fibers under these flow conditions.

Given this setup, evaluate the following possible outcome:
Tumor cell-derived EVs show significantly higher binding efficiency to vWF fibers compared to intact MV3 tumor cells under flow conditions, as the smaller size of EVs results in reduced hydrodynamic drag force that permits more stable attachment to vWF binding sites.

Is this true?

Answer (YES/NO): YES